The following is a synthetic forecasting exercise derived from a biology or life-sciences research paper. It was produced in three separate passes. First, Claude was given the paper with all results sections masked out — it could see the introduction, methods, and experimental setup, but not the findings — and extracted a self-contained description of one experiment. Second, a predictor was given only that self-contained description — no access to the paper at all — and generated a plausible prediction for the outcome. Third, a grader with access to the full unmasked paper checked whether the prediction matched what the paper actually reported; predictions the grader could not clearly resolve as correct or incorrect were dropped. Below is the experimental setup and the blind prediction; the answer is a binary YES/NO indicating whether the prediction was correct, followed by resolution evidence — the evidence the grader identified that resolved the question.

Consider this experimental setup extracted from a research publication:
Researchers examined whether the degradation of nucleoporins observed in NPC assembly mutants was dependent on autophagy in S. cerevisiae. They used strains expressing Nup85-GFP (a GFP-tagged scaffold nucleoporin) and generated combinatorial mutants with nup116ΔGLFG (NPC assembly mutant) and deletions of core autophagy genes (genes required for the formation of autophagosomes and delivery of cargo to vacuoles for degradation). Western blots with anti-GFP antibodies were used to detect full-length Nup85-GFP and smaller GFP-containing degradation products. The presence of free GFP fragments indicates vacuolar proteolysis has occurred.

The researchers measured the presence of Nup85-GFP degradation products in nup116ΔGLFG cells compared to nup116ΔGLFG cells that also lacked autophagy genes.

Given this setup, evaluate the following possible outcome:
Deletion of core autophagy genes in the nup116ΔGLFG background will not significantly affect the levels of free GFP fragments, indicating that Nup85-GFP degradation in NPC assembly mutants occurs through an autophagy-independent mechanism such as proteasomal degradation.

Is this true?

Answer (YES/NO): NO